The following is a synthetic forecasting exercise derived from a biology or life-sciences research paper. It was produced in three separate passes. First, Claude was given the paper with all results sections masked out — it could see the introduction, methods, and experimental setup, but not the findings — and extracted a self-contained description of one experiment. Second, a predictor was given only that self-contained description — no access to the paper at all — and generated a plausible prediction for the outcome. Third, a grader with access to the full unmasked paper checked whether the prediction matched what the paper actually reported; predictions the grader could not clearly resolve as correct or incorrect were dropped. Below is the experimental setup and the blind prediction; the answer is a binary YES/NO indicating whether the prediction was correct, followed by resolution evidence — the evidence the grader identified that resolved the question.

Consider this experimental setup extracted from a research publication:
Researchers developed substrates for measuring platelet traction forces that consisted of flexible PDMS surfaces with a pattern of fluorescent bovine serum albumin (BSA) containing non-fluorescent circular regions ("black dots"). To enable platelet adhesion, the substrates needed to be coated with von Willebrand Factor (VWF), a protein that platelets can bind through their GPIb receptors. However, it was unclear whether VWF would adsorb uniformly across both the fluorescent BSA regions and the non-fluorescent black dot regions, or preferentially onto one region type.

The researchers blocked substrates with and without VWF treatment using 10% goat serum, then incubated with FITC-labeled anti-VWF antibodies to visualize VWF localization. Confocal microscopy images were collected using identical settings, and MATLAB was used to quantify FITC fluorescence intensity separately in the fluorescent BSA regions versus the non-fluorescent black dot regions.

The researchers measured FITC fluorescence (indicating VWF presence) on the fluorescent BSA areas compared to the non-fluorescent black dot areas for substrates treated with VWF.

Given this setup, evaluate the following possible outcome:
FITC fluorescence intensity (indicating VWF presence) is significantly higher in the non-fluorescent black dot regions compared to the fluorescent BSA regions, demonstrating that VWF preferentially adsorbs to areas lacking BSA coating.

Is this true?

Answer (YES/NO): NO